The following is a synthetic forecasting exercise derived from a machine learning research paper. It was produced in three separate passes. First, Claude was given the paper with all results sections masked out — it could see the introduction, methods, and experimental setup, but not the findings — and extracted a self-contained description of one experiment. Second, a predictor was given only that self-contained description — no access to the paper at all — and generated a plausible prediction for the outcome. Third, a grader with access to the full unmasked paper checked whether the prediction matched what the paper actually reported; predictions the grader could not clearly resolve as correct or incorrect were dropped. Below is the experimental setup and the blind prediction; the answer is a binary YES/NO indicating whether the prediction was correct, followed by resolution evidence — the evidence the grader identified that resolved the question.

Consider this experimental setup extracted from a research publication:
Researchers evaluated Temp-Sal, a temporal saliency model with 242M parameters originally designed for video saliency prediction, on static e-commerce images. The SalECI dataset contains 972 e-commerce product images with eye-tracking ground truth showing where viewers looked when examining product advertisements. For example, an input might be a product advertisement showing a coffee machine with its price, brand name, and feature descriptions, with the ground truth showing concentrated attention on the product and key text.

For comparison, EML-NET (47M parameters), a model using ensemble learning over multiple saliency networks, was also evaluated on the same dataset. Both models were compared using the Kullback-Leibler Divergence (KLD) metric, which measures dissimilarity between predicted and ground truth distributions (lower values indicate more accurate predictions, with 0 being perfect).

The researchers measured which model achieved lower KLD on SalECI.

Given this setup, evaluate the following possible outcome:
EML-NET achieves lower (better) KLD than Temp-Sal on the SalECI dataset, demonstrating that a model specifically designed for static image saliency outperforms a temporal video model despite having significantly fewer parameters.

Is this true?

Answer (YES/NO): NO